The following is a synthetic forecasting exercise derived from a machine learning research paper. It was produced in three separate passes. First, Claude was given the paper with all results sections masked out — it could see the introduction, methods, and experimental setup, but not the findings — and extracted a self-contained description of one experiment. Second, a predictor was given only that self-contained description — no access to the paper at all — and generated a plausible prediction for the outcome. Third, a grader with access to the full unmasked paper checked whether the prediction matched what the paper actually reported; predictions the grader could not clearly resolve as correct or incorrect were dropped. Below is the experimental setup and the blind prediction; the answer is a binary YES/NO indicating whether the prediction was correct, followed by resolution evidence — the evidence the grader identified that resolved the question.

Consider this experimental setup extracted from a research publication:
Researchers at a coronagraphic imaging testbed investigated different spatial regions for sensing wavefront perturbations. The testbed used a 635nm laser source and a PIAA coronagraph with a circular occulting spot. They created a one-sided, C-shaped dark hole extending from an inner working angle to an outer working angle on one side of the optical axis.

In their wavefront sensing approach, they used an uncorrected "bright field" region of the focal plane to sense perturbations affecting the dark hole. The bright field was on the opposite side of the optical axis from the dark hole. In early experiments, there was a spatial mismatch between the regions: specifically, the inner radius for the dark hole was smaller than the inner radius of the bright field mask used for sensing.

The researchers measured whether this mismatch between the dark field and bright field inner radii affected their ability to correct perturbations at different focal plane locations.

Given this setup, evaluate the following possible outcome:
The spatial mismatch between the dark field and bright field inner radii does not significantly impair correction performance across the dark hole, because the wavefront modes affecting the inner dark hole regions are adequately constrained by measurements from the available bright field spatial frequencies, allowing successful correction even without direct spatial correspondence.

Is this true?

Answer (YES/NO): NO